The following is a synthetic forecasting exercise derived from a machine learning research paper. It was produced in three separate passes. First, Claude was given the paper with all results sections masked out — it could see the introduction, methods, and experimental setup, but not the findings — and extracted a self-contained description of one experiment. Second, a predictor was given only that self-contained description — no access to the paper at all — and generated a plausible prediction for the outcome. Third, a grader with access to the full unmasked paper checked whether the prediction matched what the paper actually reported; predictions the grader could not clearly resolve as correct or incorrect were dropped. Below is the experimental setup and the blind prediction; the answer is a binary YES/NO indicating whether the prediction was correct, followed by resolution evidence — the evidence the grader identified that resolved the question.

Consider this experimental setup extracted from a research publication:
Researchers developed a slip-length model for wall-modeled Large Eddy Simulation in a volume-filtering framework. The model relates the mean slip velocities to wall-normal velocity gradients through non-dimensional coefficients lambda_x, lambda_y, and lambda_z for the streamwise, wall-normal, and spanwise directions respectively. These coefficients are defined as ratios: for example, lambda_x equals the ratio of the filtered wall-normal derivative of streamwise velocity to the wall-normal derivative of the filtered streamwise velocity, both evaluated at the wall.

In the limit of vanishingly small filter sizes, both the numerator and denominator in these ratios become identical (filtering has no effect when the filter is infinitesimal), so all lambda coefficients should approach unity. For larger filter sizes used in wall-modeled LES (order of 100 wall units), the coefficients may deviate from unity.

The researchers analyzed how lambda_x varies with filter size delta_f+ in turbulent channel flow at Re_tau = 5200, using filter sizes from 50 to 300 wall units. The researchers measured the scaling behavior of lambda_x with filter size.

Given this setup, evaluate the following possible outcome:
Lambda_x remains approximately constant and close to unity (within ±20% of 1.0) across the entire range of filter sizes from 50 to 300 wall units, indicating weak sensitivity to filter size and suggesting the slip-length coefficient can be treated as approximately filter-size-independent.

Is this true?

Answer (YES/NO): NO